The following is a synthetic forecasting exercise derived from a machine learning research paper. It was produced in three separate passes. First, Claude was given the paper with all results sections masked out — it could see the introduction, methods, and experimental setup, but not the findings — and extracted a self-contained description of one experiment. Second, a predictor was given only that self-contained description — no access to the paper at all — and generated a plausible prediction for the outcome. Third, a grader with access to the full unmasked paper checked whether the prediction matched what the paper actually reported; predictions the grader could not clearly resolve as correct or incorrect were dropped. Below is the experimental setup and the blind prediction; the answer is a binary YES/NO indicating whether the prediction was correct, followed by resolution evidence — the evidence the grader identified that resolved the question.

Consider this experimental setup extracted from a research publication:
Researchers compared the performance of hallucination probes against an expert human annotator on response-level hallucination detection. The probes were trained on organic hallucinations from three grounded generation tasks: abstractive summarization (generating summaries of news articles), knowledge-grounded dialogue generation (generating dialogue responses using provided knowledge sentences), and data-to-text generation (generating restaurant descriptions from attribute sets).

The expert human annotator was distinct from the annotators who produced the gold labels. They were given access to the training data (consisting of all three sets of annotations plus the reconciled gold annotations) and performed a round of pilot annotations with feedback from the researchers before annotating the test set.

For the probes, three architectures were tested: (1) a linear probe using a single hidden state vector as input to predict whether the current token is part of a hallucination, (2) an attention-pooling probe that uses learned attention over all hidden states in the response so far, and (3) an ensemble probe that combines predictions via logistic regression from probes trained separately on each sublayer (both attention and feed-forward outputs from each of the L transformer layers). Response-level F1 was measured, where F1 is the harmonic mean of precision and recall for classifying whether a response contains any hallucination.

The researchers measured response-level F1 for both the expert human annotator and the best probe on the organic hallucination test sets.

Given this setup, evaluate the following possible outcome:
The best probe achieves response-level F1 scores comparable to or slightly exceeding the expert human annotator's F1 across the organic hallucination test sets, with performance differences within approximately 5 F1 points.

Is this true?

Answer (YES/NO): NO